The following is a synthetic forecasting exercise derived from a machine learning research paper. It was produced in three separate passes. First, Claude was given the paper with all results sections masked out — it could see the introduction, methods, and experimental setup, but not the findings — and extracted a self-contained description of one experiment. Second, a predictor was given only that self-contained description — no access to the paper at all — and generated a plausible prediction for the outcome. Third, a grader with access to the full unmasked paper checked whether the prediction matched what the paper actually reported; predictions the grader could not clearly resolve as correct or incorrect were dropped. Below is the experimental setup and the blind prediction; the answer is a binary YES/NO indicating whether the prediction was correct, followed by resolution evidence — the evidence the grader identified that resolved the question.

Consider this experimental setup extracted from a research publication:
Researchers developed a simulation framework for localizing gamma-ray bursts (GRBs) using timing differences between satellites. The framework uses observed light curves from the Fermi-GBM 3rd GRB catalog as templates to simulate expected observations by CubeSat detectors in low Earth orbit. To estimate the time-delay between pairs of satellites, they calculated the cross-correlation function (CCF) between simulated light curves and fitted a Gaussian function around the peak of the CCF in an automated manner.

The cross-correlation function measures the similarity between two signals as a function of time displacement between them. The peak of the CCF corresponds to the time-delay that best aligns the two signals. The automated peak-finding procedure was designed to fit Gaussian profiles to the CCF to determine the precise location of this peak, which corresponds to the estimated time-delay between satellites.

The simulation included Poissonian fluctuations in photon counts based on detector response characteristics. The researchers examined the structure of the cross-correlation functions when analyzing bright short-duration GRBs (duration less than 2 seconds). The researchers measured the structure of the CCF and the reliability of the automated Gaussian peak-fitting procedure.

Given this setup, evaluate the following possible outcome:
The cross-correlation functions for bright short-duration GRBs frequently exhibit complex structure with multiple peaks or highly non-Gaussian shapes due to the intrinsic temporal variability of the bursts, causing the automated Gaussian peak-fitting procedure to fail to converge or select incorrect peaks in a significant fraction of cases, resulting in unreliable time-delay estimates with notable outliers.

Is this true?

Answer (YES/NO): YES